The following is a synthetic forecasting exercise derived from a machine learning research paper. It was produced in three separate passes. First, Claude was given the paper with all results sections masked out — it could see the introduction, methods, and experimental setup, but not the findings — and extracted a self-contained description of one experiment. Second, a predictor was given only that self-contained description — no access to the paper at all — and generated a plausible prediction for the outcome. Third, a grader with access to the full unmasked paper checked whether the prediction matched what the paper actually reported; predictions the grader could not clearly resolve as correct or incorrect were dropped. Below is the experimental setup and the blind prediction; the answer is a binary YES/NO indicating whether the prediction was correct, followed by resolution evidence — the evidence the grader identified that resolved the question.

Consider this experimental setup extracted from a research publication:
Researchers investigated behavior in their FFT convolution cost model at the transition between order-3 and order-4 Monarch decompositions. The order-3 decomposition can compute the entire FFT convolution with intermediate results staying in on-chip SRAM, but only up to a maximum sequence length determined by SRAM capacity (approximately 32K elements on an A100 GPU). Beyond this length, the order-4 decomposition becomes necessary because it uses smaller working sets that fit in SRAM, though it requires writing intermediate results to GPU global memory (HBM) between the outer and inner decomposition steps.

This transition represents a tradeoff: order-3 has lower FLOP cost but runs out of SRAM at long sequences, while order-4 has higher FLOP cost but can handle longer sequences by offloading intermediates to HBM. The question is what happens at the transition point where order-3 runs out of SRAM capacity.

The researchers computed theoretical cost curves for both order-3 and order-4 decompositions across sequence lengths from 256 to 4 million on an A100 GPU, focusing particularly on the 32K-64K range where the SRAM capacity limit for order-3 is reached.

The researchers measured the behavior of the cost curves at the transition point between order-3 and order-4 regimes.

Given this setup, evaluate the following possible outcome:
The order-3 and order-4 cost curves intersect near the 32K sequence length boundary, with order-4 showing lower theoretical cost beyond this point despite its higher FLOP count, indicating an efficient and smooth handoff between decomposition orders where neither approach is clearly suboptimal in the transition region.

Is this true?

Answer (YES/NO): NO